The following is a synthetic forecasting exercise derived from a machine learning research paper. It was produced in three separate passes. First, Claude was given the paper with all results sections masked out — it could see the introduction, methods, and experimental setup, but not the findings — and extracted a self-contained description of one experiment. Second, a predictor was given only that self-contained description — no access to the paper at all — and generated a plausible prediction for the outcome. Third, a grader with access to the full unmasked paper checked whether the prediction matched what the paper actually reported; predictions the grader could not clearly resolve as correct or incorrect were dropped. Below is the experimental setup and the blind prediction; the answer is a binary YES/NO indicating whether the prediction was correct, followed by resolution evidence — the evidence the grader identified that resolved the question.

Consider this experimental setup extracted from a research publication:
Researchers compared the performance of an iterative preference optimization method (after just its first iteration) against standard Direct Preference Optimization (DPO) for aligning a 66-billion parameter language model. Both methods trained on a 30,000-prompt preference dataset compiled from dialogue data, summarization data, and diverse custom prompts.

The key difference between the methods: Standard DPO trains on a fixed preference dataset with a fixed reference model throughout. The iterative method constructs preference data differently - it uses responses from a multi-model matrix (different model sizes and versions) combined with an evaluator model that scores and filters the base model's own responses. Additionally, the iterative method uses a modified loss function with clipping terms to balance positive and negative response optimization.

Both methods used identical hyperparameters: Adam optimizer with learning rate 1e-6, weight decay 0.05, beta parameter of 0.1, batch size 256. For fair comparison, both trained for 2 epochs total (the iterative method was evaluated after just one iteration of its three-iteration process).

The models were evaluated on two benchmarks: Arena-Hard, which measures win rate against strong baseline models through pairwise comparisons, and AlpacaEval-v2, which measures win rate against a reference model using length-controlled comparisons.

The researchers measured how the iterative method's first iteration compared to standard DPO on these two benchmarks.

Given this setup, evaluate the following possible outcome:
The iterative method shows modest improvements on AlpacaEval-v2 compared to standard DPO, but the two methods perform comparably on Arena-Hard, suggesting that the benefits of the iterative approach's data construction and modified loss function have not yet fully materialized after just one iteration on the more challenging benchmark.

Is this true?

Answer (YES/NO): NO